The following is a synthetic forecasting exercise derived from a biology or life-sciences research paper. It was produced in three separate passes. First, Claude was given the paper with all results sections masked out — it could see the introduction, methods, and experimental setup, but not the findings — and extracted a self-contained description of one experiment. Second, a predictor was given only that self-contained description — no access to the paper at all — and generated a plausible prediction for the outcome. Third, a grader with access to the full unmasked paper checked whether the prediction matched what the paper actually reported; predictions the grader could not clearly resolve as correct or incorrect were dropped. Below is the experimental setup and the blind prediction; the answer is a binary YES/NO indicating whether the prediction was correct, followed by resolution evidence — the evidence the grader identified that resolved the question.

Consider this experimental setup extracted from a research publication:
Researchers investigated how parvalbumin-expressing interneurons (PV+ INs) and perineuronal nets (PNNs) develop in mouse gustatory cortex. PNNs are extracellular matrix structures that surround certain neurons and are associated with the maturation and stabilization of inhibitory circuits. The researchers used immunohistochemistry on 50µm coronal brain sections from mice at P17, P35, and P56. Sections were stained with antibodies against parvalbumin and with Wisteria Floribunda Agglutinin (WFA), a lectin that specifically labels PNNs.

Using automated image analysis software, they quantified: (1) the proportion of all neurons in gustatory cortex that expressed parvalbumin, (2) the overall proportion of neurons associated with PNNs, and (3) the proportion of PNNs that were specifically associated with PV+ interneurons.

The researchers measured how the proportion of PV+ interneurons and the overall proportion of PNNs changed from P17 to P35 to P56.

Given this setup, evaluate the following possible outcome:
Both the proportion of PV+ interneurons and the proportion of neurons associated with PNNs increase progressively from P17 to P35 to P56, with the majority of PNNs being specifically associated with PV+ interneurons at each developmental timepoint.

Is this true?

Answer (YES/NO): NO